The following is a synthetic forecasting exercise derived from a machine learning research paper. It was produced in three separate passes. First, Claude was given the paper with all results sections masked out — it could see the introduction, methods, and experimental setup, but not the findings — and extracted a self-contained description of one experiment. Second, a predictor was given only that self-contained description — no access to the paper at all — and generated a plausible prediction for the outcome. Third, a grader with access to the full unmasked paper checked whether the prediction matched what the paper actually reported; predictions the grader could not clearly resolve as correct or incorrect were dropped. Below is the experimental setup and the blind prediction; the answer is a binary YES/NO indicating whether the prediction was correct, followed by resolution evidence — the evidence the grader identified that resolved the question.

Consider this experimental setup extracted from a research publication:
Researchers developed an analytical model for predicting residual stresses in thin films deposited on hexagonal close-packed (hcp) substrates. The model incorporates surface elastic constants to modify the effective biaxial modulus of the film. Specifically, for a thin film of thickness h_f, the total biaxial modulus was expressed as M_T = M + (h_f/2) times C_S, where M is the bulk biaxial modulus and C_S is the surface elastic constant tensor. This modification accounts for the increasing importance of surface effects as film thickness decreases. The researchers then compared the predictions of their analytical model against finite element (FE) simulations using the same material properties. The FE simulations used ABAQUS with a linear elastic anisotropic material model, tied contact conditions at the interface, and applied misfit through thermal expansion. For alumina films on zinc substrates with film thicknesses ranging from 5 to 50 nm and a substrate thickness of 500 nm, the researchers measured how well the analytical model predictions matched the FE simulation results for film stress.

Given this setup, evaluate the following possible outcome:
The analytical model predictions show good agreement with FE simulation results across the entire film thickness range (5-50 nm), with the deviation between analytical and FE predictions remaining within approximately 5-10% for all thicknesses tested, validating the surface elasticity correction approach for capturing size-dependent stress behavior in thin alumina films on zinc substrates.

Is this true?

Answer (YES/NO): YES